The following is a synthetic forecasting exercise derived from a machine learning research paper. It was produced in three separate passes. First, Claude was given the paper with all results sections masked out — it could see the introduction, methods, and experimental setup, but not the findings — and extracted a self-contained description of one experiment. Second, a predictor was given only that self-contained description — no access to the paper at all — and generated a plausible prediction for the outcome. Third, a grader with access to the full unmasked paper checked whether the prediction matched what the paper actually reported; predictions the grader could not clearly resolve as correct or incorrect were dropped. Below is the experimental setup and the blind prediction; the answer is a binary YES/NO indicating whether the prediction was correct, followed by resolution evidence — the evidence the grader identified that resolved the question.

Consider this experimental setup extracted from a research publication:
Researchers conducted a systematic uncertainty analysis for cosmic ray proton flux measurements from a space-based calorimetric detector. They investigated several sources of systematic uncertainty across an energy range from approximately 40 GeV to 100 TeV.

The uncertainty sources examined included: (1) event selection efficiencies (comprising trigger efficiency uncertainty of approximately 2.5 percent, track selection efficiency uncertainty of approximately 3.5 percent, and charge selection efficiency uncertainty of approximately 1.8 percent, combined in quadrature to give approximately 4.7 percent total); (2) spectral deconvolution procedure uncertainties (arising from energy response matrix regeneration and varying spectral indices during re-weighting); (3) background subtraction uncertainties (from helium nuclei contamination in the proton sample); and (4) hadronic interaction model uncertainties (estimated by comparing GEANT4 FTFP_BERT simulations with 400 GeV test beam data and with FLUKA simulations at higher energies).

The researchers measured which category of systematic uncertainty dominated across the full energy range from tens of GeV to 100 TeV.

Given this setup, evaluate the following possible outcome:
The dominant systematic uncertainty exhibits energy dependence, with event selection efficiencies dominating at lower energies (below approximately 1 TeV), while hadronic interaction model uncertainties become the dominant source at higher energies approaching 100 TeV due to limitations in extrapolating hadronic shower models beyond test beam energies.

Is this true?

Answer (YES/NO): NO